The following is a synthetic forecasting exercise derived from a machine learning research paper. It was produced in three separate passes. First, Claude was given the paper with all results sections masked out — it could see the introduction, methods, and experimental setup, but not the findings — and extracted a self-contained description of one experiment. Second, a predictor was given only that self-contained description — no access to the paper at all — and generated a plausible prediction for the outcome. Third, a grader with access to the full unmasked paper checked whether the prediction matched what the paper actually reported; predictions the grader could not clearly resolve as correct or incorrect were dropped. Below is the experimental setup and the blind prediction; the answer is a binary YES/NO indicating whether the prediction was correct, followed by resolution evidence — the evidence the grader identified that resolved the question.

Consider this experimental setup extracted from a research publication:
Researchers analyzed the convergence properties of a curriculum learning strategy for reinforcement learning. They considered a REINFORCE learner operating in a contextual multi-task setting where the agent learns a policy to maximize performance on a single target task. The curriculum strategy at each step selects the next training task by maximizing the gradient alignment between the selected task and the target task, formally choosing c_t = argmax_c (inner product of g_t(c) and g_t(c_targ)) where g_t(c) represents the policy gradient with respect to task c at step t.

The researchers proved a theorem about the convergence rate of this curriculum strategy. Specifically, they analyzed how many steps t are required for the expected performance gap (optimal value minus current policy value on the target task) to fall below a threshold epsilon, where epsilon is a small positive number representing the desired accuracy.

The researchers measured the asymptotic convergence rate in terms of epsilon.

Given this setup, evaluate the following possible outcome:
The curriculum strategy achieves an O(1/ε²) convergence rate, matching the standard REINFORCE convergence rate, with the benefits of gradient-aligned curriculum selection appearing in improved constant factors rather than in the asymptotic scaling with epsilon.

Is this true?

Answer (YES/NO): NO